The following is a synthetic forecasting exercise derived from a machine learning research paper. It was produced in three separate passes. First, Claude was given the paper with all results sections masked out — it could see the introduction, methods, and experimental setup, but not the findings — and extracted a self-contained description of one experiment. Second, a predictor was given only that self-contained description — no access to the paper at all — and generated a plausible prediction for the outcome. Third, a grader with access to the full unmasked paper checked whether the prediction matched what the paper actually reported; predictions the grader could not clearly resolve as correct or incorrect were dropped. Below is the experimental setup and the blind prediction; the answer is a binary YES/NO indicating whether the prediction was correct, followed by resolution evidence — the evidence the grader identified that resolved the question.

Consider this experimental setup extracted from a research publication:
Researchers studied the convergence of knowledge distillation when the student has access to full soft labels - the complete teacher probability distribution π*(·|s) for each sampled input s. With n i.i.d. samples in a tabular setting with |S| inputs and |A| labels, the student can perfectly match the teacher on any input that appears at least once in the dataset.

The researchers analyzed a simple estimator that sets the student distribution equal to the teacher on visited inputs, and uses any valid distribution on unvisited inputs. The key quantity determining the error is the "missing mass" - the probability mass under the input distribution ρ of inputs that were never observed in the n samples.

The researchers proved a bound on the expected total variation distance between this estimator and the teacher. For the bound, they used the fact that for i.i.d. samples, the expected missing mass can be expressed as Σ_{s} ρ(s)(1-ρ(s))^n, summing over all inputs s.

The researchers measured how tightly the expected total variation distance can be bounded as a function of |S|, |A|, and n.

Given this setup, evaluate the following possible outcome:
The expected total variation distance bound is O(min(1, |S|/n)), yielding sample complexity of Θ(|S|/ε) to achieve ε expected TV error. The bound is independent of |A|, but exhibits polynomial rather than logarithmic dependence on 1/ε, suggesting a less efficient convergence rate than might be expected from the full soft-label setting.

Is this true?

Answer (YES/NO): YES